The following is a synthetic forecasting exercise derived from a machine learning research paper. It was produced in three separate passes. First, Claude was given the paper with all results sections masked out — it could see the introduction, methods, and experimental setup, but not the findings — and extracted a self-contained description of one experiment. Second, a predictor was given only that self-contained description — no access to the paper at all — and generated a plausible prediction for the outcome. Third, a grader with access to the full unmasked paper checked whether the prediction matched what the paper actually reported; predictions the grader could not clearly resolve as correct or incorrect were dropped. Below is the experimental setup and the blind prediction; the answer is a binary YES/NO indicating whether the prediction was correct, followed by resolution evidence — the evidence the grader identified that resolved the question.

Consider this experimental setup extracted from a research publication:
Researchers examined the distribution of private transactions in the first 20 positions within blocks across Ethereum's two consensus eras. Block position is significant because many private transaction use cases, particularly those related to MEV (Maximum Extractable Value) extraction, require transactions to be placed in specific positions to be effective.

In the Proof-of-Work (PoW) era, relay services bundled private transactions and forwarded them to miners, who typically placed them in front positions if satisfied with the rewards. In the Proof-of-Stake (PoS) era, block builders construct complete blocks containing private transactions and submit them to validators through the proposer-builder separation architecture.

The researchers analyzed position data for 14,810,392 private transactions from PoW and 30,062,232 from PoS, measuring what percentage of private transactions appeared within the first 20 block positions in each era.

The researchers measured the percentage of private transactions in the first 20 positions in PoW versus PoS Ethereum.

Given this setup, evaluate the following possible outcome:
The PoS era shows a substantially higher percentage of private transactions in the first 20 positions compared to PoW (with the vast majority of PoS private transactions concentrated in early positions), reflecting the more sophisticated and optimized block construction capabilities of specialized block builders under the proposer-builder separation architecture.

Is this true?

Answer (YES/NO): NO